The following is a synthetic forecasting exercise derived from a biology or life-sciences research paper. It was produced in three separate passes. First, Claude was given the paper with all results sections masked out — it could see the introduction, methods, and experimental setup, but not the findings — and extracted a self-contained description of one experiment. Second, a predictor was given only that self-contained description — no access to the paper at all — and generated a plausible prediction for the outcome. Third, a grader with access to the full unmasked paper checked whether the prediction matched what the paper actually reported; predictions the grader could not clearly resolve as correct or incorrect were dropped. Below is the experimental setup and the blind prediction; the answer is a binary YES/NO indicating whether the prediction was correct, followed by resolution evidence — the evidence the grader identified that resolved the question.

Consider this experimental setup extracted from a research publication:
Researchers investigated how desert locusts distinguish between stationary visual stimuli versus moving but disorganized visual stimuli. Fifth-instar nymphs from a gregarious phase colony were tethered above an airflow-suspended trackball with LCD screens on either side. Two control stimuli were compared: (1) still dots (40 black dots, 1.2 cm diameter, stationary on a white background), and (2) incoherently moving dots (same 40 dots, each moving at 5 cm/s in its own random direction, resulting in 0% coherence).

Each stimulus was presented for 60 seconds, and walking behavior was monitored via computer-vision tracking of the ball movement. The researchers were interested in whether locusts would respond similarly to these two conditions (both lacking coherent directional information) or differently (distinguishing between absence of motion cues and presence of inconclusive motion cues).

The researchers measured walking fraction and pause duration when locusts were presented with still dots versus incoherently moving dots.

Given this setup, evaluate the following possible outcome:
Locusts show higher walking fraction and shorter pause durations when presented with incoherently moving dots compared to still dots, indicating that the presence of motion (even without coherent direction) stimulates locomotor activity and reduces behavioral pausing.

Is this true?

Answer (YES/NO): NO